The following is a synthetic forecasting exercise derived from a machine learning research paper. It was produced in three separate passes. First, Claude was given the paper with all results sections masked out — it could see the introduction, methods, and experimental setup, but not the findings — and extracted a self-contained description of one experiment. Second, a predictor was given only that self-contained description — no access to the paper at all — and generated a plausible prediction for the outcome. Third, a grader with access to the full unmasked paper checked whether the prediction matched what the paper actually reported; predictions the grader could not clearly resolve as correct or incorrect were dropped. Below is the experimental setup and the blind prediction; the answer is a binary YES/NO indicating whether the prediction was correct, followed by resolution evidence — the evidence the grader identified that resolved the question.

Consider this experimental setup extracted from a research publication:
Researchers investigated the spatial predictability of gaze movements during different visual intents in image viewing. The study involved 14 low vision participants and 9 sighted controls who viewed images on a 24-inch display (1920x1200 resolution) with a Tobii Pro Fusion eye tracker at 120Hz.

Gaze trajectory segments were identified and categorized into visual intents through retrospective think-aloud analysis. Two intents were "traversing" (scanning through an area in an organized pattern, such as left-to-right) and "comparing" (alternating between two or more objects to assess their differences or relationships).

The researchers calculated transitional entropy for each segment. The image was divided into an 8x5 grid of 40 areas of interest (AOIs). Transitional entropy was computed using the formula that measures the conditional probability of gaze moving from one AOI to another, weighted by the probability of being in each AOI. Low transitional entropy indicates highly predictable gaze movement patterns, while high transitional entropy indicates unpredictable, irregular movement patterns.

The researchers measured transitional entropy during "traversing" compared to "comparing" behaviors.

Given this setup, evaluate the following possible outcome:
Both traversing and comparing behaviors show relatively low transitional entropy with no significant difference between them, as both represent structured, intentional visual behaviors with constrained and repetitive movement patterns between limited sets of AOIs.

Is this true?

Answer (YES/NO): YES